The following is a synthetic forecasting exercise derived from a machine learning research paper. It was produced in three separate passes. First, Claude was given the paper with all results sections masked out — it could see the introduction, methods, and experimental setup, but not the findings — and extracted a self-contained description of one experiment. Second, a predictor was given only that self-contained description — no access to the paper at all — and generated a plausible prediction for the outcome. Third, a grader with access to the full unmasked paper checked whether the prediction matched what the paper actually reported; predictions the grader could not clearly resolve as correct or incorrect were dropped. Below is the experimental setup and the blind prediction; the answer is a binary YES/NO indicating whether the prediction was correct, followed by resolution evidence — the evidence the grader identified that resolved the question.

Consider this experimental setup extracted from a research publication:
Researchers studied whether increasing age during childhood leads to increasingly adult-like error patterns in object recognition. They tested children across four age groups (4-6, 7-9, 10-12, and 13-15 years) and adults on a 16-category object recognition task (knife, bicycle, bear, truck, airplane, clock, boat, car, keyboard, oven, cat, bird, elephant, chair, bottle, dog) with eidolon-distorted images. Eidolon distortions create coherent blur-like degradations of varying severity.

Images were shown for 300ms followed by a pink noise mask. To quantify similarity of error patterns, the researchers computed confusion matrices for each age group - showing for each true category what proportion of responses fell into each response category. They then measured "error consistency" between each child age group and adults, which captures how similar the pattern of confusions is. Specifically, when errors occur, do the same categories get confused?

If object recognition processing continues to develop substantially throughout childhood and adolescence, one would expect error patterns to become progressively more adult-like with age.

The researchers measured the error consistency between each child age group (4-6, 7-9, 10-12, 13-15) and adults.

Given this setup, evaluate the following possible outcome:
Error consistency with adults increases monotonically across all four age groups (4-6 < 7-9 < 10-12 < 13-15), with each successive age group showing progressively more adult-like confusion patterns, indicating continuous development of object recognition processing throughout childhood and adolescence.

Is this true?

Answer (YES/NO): NO